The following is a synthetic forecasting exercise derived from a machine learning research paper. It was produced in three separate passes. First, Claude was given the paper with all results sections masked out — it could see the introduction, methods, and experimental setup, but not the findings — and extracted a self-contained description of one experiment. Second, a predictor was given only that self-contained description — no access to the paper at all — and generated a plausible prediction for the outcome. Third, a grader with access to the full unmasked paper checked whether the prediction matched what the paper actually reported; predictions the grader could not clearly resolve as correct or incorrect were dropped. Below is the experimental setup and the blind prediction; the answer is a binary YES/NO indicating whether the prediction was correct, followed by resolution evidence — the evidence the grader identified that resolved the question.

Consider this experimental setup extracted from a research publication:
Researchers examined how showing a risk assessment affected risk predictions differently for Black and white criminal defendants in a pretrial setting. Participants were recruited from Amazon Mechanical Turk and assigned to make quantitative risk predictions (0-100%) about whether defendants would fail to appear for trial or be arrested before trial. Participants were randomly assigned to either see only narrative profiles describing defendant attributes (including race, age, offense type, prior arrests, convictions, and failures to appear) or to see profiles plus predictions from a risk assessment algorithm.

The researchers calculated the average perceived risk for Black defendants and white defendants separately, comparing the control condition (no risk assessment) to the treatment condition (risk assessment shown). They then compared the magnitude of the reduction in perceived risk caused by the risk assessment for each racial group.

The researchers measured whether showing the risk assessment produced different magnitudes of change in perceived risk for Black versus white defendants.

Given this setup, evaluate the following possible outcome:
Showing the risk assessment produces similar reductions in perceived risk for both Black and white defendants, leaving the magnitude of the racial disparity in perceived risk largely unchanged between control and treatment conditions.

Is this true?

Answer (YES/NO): NO